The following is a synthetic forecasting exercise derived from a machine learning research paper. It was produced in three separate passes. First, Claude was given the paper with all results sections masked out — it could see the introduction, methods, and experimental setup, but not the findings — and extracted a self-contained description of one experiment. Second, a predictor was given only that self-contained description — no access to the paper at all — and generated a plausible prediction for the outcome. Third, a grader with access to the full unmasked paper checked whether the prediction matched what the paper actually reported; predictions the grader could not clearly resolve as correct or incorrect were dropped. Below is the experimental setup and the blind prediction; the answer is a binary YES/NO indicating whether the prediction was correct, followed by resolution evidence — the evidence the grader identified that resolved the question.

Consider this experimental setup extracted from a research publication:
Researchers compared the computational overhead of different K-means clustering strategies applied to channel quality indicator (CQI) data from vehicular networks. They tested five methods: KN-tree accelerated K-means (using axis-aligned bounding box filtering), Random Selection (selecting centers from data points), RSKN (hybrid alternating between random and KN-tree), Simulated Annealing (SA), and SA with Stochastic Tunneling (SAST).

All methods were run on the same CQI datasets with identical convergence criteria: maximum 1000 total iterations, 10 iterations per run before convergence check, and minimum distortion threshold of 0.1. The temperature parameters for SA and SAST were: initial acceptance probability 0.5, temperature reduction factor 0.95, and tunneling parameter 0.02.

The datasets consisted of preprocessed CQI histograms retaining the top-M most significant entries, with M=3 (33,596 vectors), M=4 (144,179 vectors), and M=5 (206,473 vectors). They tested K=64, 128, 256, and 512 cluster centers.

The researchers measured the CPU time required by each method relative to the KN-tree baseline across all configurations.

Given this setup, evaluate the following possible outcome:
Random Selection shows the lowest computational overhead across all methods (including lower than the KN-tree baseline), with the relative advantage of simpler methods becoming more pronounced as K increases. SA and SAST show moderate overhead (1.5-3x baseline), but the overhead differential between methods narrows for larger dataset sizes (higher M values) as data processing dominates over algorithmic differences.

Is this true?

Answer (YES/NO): NO